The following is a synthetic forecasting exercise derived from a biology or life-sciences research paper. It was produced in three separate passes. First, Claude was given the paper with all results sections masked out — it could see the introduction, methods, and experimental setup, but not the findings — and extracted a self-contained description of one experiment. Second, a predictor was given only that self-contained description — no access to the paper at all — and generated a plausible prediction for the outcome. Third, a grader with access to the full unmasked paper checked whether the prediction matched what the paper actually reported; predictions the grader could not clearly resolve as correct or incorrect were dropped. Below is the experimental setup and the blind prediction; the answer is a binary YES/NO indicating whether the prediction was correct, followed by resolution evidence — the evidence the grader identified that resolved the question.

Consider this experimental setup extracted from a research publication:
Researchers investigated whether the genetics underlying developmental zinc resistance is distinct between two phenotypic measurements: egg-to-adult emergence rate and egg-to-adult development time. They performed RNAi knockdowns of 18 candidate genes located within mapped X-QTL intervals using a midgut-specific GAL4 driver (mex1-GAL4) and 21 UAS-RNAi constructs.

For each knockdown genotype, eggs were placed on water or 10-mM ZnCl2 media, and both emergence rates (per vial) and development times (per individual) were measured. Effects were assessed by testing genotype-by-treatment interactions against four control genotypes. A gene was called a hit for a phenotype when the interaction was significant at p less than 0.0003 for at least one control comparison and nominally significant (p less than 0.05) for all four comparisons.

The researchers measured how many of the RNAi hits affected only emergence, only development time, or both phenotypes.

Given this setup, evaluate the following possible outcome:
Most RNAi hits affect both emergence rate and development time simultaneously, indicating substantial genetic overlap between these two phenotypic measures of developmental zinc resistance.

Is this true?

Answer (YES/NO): NO